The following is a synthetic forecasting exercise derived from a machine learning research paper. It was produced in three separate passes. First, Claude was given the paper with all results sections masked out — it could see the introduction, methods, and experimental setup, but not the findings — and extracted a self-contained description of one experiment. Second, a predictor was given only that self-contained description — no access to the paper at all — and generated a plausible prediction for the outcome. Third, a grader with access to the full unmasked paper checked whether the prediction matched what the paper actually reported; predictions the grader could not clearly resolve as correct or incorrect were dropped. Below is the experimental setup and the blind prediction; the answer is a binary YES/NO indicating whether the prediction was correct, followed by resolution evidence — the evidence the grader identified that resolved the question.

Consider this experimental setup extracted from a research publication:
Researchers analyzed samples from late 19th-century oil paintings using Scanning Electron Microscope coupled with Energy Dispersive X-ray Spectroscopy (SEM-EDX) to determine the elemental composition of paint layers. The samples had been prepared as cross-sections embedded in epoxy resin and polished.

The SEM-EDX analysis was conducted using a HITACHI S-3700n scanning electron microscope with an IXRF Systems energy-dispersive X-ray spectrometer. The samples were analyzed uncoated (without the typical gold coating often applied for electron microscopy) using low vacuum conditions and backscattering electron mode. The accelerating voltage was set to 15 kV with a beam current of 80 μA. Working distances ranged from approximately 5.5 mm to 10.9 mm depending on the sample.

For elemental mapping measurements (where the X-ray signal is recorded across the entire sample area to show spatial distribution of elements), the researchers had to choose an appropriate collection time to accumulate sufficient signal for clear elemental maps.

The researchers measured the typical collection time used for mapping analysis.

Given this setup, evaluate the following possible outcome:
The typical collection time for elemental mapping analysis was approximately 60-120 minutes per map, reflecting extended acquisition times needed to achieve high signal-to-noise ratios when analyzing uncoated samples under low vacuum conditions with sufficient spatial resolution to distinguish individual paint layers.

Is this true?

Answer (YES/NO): NO